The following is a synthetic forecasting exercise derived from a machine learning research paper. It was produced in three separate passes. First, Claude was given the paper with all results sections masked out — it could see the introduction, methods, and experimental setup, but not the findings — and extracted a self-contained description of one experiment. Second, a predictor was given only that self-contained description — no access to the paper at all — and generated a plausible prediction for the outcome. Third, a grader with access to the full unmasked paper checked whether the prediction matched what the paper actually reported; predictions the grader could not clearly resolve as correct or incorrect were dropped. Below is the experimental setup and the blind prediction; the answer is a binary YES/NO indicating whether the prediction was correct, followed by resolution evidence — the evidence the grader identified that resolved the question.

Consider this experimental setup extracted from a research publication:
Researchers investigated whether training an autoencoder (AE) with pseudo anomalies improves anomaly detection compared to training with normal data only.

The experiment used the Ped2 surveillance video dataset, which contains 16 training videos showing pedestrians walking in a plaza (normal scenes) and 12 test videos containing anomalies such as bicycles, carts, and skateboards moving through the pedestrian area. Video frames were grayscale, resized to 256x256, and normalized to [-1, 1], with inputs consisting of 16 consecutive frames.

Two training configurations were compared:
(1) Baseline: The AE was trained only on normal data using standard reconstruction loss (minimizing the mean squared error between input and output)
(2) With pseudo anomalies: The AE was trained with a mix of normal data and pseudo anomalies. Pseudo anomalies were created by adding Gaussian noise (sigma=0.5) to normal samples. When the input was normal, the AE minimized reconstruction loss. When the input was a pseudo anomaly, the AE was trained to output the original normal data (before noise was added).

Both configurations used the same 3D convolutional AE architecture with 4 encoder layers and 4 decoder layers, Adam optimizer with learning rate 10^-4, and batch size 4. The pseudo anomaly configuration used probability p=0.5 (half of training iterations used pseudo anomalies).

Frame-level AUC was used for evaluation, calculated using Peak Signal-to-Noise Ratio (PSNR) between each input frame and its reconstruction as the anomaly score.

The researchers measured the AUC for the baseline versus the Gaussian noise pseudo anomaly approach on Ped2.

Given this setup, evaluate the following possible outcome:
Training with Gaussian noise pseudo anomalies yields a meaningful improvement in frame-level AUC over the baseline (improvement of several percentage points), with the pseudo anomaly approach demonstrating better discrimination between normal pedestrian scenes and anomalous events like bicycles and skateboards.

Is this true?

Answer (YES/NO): NO